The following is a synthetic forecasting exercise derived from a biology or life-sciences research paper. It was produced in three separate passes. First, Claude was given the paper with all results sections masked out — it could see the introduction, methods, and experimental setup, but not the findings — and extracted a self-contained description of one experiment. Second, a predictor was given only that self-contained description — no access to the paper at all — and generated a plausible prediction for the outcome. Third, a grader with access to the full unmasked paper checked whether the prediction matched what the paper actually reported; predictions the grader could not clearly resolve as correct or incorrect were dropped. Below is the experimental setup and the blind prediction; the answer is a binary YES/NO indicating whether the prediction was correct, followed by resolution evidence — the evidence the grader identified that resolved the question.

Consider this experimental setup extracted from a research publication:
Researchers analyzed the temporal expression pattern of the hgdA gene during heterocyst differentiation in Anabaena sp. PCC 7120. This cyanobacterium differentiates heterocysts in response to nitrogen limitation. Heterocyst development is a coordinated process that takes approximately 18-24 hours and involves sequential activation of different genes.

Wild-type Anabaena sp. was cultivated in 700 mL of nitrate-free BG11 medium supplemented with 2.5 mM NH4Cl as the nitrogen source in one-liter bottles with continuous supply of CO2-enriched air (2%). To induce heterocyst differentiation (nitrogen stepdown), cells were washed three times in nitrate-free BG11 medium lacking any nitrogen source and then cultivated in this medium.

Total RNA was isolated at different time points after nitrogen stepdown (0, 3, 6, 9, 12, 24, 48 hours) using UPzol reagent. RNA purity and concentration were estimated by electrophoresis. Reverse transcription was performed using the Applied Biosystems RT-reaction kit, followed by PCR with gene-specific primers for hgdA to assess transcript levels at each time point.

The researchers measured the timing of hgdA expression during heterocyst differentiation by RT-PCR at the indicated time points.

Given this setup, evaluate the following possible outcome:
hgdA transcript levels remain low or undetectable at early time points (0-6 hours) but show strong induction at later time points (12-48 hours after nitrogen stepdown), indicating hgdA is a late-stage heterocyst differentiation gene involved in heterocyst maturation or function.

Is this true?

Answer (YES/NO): YES